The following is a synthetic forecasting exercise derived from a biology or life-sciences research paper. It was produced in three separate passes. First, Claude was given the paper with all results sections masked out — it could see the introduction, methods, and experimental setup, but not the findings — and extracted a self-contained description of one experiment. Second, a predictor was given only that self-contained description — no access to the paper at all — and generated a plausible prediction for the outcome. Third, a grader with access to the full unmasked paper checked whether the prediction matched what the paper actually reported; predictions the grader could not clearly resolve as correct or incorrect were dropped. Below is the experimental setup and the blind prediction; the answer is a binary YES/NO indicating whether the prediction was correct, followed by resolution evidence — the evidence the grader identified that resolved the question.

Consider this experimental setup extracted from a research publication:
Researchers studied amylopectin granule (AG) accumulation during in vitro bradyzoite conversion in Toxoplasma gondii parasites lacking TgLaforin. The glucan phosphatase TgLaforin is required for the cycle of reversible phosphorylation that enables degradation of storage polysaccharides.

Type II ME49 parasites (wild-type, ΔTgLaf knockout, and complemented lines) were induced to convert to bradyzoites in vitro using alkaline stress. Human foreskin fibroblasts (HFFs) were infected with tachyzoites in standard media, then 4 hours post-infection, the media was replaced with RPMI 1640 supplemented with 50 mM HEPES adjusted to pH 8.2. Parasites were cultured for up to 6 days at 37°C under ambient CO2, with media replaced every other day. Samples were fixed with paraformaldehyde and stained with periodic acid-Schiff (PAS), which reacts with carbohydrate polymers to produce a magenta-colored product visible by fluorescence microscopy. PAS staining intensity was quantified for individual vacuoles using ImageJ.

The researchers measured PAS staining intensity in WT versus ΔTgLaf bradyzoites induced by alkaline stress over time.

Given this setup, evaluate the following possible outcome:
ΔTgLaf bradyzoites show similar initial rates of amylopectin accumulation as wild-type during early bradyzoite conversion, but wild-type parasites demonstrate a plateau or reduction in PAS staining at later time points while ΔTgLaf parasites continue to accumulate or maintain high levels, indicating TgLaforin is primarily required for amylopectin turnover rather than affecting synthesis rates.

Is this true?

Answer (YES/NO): NO